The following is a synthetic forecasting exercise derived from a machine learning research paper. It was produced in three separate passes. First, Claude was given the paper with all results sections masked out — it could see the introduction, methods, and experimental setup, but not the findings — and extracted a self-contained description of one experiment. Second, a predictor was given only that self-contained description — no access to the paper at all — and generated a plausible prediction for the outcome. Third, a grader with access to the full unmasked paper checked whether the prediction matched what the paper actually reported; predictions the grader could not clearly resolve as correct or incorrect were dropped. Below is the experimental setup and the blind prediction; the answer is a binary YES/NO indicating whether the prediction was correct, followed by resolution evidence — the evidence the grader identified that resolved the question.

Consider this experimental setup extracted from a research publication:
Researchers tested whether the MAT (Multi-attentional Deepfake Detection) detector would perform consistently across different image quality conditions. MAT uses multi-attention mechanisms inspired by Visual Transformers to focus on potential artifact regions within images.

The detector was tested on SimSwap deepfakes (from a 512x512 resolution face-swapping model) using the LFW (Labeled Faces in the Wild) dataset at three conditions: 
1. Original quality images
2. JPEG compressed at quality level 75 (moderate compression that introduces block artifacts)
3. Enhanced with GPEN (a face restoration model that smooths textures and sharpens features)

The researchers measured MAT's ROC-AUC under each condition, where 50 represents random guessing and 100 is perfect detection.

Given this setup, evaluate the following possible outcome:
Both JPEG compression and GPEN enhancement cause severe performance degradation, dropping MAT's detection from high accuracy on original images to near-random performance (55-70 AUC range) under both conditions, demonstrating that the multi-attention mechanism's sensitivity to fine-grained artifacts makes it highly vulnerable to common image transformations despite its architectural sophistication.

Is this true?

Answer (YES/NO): NO